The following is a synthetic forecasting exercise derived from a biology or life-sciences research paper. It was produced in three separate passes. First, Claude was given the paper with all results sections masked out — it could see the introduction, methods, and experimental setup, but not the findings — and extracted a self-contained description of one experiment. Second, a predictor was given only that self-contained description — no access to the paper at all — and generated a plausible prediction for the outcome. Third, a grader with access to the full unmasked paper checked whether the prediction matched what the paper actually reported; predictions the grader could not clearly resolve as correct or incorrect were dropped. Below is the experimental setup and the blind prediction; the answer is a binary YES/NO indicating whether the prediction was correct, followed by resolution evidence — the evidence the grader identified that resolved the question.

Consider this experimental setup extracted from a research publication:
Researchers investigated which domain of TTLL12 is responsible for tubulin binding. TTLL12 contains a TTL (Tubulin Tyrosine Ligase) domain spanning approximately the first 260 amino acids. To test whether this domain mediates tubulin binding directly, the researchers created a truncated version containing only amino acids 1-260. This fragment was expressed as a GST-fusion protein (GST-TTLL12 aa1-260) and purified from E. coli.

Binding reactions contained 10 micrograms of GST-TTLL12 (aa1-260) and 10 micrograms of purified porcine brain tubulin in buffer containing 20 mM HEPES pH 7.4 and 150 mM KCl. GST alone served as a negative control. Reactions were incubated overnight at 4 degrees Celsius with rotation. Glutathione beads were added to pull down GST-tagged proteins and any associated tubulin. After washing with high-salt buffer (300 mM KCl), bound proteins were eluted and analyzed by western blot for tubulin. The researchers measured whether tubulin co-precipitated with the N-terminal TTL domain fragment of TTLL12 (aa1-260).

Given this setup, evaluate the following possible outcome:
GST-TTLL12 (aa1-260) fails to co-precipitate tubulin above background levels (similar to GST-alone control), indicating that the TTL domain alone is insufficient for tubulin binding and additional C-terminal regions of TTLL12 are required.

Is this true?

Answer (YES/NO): YES